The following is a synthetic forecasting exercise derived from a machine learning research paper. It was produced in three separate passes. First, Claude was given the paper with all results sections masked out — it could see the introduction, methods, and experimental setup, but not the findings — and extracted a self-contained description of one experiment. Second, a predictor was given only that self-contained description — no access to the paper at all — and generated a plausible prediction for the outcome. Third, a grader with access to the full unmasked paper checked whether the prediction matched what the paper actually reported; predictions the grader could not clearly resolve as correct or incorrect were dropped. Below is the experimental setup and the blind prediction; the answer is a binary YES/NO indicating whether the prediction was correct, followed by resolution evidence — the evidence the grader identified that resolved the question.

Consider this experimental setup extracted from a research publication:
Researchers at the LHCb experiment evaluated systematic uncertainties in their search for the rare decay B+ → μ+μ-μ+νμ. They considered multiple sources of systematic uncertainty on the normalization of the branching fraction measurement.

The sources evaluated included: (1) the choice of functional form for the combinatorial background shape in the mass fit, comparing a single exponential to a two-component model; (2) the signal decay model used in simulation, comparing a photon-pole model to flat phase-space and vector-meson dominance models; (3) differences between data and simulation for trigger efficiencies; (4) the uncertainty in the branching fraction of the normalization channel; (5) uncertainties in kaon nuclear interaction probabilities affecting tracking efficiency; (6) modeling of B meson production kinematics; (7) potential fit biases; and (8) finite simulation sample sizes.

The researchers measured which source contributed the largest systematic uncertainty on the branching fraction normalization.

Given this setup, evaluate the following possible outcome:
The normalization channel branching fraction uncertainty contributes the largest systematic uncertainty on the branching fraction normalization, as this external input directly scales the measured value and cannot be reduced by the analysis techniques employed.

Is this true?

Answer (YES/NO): NO